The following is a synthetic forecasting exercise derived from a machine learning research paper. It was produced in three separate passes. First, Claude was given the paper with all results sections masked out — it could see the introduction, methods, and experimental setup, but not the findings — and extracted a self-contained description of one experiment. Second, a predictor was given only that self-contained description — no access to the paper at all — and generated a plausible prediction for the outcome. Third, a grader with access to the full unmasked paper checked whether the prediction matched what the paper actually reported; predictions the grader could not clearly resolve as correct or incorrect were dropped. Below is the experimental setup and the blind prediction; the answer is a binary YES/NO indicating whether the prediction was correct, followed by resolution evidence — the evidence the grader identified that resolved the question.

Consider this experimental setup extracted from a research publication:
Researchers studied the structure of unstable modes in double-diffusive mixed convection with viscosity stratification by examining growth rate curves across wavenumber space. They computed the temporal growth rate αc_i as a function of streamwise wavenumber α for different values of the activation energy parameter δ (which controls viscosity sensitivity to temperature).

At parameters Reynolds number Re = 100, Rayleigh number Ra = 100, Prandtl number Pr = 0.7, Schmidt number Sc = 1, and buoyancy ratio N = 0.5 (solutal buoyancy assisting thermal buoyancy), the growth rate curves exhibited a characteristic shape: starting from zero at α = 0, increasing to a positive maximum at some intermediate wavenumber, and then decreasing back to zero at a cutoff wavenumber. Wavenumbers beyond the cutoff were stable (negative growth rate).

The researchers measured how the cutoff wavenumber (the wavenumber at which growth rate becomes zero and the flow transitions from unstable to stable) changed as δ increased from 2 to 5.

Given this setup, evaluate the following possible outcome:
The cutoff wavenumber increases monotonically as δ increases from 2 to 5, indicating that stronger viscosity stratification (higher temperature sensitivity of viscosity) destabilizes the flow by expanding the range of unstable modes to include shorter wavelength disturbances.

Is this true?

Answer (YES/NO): NO